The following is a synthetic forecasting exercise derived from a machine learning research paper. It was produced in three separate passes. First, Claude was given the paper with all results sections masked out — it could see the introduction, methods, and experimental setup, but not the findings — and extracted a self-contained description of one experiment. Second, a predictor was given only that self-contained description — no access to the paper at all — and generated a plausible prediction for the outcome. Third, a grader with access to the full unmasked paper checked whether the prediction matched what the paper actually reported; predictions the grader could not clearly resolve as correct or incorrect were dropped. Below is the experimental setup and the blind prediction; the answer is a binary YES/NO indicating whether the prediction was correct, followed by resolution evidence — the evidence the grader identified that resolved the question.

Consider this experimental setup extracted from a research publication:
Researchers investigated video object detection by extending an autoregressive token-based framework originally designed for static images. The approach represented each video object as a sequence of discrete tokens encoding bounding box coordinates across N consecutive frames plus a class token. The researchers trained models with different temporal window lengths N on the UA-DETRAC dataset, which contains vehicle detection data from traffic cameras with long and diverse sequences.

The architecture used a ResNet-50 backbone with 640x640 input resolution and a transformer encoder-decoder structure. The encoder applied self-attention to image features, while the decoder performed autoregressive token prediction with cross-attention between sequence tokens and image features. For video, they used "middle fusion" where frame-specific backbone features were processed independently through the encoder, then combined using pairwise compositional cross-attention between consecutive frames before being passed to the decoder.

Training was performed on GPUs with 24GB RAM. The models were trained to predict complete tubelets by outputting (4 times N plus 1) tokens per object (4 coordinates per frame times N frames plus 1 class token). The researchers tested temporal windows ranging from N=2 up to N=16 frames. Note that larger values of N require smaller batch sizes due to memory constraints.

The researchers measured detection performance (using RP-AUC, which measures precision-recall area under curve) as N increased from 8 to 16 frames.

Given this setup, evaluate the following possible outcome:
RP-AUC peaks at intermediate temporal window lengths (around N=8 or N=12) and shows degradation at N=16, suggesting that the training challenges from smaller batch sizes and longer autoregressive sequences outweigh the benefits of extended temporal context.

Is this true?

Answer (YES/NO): YES